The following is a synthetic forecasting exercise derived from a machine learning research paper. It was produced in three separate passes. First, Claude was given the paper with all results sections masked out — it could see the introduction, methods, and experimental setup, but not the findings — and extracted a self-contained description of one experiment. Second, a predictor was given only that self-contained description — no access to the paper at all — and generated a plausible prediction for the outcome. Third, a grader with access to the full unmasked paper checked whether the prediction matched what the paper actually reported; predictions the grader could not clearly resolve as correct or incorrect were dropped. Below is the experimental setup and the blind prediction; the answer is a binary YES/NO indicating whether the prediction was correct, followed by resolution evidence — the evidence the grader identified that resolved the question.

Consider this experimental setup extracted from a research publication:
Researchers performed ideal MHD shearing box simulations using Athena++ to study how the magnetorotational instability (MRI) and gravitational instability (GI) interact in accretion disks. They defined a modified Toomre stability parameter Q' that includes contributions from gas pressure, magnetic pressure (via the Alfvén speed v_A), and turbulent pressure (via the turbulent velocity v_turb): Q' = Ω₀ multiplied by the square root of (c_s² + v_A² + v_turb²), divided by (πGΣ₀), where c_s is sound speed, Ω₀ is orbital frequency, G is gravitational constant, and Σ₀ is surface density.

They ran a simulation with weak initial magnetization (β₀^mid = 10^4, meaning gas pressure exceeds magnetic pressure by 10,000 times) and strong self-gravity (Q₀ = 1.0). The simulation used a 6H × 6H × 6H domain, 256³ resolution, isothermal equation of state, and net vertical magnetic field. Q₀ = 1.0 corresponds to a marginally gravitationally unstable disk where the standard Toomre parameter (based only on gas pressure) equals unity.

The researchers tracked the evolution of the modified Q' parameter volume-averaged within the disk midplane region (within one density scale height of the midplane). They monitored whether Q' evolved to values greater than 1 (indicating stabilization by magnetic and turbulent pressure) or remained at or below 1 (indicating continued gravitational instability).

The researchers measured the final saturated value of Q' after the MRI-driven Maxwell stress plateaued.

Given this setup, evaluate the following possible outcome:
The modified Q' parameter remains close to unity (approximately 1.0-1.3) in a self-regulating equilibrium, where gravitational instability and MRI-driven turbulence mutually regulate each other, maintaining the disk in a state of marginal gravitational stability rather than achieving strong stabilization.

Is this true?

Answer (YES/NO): NO